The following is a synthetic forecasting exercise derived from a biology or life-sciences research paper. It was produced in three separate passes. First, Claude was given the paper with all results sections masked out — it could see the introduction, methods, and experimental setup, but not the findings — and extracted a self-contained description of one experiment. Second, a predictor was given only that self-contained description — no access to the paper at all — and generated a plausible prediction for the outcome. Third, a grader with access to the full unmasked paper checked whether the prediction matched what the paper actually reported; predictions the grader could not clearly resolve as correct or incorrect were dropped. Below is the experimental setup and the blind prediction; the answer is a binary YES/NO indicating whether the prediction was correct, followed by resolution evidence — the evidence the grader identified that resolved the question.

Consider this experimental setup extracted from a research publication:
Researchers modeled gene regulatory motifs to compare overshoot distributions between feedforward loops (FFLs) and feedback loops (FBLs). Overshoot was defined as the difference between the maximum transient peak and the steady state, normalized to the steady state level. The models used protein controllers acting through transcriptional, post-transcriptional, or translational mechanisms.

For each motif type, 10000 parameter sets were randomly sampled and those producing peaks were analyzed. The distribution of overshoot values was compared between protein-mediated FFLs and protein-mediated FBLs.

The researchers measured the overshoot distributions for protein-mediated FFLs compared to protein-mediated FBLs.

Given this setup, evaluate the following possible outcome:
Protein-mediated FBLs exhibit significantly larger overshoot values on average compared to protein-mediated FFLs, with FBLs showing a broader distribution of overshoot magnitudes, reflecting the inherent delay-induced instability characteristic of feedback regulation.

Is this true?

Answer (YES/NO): NO